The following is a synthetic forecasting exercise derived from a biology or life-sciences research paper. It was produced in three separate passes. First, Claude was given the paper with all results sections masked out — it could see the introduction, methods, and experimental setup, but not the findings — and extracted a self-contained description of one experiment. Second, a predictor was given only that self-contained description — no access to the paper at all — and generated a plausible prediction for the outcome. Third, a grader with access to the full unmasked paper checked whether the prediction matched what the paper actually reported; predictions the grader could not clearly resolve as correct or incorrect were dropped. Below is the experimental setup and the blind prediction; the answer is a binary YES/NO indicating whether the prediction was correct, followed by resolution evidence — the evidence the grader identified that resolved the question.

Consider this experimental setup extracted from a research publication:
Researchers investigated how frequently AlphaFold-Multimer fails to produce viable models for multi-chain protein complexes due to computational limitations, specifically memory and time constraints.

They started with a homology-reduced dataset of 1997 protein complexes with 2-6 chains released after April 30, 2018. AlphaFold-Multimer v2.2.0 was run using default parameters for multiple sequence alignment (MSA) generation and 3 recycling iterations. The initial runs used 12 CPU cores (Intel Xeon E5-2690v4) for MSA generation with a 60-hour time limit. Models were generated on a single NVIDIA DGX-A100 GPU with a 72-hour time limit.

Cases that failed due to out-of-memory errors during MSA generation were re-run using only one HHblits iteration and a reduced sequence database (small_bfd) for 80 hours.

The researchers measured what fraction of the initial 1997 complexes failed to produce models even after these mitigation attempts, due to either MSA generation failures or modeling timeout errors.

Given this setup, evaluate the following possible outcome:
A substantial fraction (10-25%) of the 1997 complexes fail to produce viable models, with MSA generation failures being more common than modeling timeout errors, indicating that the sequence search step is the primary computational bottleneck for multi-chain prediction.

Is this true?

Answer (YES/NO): NO